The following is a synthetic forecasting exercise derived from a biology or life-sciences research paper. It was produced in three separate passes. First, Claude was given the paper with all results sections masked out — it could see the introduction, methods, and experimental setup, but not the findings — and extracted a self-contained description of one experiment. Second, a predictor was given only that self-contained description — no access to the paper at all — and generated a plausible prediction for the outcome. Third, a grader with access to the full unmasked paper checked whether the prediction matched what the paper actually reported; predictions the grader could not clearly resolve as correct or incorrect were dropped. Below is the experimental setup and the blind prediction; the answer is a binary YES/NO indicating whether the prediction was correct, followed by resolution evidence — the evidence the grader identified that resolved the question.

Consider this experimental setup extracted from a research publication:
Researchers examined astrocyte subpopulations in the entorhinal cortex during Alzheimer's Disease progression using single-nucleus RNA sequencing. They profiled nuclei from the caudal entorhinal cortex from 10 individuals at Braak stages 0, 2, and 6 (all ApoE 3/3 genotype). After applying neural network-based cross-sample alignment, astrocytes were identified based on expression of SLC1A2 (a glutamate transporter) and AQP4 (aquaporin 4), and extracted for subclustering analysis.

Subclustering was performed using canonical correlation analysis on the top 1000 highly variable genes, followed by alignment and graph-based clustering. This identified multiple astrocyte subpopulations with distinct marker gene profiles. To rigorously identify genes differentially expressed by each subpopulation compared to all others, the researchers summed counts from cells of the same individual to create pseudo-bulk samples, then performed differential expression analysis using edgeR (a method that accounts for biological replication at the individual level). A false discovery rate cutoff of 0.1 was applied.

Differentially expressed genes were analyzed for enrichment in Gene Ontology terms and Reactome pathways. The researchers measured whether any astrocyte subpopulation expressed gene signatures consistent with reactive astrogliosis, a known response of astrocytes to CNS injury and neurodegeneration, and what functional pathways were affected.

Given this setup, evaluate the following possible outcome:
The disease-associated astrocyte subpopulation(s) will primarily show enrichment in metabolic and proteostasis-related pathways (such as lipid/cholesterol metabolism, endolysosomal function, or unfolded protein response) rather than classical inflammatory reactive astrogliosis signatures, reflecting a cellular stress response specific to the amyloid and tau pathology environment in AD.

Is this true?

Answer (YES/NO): NO